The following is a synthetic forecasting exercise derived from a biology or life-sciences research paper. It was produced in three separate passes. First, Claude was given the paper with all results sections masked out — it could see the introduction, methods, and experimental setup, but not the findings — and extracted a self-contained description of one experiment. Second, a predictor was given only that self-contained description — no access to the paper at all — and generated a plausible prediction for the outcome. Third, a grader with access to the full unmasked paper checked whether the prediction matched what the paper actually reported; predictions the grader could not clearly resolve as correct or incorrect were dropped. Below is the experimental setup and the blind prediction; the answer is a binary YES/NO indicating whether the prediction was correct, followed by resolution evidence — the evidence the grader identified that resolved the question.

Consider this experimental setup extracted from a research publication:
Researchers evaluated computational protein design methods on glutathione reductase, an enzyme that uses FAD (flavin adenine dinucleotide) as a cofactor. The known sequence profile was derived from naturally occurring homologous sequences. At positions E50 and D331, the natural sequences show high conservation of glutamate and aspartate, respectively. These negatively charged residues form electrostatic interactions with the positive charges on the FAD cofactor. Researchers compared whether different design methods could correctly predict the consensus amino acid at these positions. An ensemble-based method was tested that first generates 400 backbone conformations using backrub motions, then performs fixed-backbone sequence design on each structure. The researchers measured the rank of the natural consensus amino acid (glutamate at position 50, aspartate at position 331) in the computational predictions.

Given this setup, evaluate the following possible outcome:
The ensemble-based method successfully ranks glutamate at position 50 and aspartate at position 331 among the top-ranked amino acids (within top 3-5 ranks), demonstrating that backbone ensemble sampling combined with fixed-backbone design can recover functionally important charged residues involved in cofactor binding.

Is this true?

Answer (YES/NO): NO